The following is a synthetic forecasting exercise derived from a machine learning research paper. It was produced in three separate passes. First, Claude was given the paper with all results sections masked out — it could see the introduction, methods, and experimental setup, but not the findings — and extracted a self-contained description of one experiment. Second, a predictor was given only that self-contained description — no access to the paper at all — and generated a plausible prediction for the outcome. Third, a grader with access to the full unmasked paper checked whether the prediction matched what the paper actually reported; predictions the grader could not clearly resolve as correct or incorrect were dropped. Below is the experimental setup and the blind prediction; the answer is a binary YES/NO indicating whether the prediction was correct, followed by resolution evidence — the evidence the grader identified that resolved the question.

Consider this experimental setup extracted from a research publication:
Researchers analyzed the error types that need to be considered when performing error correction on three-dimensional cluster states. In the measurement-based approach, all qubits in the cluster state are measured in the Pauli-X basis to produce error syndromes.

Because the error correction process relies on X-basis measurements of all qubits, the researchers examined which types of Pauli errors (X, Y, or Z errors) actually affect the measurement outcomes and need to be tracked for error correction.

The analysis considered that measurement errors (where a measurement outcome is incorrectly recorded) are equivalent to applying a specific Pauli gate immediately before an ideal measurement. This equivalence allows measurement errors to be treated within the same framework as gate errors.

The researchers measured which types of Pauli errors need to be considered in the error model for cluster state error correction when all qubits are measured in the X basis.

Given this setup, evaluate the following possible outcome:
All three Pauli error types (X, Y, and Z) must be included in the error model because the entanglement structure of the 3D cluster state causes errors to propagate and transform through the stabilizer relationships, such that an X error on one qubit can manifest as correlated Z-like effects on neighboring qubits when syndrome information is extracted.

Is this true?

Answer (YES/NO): NO